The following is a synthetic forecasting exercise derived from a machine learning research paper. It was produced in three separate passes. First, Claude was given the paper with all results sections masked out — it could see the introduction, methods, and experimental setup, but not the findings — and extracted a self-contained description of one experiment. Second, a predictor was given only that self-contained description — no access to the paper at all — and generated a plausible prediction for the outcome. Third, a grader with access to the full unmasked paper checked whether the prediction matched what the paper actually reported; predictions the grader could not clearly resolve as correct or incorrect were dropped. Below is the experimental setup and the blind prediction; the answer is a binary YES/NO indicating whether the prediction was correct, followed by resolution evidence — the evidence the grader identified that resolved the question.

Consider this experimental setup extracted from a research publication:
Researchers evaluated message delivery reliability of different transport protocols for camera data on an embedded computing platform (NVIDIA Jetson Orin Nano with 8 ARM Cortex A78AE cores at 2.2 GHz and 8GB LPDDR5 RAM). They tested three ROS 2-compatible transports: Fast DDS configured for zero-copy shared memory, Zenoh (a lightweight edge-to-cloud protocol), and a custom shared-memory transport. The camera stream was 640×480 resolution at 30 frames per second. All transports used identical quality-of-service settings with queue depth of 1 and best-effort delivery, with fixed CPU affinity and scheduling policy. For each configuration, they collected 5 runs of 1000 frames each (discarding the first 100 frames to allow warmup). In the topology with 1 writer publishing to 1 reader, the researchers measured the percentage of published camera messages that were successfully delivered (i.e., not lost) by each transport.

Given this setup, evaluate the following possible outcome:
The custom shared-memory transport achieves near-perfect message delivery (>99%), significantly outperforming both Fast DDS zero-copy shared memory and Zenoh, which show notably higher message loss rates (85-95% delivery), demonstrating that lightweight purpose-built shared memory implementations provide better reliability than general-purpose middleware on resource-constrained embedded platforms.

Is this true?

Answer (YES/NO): NO